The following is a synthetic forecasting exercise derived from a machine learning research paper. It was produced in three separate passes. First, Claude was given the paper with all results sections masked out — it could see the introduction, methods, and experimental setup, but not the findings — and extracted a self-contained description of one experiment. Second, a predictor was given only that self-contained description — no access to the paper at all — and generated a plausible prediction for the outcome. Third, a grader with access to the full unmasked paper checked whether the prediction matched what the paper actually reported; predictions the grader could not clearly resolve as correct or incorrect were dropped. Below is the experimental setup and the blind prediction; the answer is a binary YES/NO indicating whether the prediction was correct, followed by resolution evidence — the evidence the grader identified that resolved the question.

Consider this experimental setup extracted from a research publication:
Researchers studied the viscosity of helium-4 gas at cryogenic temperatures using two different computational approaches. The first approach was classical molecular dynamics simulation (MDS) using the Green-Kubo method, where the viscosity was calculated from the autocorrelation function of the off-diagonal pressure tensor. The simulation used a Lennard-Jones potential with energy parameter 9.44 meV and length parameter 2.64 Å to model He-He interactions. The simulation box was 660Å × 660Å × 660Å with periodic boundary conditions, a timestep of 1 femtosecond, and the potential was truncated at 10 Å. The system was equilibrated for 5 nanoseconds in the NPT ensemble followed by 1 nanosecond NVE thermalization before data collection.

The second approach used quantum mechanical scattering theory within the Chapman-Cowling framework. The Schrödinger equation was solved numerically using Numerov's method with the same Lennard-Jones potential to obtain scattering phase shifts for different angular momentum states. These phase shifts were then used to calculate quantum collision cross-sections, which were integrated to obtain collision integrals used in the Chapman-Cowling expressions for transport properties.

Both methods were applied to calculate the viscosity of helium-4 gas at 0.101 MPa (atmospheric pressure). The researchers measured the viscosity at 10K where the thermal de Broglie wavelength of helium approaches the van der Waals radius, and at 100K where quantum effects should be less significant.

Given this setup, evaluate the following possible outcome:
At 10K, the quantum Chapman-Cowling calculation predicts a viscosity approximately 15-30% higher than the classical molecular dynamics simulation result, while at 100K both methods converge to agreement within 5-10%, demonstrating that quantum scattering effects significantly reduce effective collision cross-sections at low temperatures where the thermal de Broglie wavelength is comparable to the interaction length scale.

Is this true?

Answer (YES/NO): YES